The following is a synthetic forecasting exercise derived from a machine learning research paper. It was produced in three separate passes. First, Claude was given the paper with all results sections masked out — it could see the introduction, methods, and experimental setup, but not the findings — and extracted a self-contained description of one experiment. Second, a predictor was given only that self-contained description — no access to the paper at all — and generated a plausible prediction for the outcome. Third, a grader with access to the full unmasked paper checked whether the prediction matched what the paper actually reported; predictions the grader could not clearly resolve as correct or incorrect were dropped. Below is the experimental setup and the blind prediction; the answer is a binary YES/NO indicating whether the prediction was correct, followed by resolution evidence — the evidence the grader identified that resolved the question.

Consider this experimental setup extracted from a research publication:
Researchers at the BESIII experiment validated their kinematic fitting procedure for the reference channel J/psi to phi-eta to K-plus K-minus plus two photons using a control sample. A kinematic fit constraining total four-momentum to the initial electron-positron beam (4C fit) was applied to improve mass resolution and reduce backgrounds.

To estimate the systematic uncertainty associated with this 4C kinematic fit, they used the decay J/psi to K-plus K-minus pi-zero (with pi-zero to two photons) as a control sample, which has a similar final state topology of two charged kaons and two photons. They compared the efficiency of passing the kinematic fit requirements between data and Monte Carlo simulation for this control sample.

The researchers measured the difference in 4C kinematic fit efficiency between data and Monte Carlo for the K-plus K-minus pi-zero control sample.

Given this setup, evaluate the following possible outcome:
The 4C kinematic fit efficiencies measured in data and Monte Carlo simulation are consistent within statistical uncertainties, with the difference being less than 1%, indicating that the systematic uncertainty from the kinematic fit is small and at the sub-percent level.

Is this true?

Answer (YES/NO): YES